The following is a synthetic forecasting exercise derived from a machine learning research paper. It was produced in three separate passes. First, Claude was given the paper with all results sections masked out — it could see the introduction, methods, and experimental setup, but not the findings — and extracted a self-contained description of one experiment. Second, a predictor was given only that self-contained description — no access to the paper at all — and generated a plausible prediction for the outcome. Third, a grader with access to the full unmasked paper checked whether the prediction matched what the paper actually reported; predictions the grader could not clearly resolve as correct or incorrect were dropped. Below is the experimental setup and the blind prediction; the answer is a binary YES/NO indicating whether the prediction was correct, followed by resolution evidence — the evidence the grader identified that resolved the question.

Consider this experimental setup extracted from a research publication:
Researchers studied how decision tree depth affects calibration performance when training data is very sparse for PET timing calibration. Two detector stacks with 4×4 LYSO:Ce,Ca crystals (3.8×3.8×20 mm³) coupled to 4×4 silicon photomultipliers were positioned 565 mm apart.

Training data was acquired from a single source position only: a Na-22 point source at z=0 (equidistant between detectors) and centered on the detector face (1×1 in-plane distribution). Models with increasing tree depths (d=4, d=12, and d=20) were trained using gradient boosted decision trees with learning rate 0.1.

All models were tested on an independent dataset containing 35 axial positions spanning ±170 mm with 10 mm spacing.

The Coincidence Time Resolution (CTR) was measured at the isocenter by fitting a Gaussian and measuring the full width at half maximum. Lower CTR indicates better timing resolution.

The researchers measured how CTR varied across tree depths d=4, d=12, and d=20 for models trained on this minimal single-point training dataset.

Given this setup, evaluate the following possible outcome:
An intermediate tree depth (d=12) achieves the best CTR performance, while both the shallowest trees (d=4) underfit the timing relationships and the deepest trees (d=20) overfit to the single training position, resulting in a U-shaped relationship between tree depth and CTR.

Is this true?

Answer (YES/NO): NO